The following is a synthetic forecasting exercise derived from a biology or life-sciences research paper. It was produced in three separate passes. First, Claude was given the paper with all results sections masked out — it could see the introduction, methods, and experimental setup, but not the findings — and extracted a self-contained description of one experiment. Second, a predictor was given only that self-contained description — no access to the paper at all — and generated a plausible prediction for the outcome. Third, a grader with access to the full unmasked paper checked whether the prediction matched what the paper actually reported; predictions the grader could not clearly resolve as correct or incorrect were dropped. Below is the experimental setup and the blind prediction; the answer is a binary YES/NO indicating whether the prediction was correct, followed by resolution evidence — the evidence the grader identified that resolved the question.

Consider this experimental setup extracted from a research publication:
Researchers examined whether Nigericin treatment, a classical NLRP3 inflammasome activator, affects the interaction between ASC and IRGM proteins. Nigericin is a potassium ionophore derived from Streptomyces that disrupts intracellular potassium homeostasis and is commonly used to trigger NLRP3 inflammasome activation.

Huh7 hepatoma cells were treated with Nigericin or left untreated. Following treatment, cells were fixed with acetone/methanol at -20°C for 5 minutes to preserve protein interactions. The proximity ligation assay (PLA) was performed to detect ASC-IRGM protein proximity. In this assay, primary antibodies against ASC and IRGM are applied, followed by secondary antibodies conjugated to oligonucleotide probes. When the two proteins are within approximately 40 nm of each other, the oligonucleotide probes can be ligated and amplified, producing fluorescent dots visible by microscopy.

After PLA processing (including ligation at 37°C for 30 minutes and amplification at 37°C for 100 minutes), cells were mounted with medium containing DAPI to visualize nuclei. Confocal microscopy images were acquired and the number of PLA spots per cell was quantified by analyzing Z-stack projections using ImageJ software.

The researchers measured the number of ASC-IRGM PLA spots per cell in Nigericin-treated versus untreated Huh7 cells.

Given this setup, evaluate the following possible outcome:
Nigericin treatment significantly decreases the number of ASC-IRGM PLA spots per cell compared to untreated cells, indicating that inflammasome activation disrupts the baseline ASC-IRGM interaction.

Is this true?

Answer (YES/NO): YES